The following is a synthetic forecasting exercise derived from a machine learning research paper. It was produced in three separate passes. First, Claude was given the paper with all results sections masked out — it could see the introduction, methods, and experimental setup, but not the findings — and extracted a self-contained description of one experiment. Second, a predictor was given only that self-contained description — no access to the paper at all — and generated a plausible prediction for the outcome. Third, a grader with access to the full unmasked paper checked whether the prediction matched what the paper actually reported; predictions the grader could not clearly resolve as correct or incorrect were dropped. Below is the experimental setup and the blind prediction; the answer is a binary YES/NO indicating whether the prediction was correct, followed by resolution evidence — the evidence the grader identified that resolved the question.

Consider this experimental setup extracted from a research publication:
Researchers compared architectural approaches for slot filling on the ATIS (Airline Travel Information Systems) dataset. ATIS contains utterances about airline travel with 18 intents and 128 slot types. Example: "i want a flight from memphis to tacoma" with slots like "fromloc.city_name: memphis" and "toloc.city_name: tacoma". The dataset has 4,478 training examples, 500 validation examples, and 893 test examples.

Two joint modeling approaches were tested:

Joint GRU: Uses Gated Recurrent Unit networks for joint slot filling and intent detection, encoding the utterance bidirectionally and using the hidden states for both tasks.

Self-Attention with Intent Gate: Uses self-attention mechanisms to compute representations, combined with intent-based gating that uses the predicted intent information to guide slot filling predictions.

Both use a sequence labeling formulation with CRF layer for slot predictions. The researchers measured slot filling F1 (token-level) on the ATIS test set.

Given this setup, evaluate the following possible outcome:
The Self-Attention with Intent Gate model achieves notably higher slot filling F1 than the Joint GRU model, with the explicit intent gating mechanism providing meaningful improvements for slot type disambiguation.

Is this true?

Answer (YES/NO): NO